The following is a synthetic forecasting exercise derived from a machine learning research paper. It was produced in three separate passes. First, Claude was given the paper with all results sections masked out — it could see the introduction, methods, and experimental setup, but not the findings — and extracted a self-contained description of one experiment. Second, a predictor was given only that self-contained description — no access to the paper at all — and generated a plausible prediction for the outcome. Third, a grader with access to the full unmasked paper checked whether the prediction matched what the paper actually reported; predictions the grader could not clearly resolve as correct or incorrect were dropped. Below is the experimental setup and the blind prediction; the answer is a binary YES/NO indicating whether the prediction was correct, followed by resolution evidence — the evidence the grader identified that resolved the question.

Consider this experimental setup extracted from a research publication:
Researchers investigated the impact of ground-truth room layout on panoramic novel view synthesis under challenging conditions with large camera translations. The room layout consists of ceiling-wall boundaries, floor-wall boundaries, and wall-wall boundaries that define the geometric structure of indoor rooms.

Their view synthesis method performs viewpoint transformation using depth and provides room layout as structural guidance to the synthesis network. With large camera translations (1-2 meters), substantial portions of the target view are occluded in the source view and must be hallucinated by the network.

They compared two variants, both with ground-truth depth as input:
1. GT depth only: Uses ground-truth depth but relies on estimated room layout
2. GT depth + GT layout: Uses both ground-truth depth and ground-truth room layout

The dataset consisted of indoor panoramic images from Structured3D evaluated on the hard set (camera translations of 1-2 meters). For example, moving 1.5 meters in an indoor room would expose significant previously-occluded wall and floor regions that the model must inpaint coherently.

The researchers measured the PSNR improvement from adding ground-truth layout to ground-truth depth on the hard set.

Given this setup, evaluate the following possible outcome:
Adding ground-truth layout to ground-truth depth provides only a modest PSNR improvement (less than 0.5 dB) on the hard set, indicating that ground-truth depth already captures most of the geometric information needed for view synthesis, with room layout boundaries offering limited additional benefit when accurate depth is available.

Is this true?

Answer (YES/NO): YES